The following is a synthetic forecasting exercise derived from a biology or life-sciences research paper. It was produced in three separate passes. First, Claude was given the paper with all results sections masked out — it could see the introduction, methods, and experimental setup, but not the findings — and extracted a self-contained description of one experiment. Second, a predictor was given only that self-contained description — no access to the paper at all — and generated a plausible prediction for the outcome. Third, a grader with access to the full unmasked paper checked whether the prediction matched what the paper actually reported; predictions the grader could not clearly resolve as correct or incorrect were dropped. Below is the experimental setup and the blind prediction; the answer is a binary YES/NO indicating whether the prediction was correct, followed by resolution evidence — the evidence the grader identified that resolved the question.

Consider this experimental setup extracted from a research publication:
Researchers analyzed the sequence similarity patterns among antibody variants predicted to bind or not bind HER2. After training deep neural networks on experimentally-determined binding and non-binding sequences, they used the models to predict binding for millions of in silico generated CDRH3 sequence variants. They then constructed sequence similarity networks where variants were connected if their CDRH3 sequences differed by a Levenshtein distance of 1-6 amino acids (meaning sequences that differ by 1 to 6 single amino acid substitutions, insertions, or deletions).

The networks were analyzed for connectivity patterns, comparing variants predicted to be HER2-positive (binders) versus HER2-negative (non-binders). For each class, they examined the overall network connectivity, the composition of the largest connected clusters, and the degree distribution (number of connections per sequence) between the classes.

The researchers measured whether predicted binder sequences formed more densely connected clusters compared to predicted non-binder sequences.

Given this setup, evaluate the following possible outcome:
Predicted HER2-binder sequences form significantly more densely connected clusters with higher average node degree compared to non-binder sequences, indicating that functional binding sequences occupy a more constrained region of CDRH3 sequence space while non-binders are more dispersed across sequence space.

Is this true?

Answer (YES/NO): NO